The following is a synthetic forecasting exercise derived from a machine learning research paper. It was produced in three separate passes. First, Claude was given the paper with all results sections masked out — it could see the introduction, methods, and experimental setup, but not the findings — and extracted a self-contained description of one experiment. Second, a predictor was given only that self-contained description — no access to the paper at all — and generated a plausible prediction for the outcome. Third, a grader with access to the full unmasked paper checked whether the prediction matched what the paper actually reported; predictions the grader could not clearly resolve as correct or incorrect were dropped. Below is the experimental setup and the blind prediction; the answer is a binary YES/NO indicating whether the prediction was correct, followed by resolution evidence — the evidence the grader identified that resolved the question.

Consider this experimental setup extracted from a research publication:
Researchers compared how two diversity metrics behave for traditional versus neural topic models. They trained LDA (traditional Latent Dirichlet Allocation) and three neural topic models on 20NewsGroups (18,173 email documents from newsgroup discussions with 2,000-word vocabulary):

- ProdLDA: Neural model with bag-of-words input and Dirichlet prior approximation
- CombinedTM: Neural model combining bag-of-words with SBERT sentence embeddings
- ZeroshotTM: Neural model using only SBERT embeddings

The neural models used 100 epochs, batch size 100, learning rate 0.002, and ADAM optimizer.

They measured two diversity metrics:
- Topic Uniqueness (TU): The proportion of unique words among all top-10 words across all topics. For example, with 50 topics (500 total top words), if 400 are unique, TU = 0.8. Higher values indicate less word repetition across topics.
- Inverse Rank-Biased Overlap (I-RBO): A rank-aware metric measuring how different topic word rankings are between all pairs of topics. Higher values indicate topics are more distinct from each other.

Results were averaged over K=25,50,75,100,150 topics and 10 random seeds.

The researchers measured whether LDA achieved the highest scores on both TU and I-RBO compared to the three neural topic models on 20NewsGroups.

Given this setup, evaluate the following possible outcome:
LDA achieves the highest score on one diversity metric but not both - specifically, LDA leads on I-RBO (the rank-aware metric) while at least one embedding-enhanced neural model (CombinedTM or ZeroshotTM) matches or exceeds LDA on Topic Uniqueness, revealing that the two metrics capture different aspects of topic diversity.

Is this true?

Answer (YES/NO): NO